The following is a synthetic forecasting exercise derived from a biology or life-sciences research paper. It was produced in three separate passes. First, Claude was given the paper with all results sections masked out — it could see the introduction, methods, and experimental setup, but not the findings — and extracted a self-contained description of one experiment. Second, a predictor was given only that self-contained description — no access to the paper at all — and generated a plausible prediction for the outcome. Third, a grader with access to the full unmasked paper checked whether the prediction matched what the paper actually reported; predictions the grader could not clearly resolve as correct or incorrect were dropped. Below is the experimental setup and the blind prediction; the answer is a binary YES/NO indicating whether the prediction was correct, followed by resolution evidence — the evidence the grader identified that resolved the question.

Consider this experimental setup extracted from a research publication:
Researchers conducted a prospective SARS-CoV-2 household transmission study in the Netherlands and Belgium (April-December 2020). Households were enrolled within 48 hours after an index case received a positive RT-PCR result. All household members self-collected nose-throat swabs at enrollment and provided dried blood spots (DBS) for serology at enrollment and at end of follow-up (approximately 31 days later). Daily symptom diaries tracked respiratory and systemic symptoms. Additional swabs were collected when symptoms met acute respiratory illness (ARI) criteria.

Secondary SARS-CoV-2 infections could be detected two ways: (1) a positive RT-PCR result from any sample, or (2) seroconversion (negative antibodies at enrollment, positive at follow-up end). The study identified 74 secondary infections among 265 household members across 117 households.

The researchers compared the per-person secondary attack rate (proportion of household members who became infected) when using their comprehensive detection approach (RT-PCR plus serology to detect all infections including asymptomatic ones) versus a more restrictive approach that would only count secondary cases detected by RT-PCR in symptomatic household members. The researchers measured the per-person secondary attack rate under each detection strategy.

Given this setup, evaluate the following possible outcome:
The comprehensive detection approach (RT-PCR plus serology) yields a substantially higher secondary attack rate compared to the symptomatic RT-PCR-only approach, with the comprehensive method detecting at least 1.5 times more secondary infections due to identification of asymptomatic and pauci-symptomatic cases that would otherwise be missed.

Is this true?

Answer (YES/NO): YES